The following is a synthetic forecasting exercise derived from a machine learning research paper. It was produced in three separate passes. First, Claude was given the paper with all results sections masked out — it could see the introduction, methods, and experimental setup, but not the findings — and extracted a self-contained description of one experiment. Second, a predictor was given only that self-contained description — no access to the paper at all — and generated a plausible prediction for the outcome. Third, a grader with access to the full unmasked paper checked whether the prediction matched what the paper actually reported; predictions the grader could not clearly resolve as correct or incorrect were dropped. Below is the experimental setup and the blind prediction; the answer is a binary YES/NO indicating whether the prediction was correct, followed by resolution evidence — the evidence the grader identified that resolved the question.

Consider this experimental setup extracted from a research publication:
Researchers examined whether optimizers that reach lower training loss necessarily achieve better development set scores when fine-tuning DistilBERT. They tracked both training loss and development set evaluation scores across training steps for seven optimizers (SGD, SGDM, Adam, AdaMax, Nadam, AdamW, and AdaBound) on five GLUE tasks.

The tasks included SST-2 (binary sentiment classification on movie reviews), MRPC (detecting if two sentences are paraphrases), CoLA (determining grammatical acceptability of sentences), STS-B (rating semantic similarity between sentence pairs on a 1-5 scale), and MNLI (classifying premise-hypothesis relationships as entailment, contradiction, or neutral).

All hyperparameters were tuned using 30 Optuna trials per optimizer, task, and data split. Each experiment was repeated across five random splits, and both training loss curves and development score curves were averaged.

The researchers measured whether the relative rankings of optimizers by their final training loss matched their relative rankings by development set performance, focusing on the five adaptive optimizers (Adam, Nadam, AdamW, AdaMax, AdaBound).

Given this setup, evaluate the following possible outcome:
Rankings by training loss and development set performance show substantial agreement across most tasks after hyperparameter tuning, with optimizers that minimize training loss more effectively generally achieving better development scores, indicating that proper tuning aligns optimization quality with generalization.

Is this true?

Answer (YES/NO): NO